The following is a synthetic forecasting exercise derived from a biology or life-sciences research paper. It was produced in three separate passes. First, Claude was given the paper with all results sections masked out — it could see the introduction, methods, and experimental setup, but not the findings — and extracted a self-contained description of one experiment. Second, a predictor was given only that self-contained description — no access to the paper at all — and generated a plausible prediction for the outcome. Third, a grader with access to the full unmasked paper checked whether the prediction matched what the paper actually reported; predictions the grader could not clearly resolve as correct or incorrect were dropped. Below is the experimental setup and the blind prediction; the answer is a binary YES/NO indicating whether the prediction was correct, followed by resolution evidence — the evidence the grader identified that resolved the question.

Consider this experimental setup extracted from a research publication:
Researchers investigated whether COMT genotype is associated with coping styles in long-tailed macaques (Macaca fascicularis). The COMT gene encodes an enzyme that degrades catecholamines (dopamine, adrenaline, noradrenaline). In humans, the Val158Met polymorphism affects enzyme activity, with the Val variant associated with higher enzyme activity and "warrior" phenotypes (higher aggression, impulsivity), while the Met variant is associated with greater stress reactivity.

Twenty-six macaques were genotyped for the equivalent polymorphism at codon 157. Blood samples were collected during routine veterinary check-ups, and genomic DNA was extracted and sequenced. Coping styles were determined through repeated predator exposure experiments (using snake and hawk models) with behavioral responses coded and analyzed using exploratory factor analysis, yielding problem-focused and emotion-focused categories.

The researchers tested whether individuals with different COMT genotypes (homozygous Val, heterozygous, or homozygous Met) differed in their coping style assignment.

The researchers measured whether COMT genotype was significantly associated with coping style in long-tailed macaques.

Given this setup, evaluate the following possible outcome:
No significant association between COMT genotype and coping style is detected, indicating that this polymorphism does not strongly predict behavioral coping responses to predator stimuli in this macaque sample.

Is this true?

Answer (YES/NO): NO